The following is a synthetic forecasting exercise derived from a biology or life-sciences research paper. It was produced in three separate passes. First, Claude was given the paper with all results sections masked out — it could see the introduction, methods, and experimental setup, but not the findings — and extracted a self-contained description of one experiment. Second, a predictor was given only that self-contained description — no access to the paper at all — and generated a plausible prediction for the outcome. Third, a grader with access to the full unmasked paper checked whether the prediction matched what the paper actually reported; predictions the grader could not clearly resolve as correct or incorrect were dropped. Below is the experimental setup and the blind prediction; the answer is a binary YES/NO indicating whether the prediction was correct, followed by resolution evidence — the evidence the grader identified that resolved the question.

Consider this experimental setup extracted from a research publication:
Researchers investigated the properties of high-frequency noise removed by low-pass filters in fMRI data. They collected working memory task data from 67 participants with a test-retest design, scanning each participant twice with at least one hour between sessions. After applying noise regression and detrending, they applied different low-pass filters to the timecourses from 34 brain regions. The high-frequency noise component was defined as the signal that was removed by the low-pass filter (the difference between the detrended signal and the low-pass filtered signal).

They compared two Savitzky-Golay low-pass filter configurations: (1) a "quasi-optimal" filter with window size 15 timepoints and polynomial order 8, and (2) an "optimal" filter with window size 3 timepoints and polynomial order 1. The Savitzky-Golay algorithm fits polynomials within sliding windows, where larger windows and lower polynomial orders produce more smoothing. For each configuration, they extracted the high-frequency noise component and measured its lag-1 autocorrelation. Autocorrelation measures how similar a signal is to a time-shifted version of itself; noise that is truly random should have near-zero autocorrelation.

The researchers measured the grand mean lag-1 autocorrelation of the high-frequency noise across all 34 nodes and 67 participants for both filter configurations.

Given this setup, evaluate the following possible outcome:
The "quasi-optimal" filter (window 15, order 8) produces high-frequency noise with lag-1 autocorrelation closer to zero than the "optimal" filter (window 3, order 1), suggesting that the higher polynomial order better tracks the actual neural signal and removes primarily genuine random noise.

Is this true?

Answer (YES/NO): YES